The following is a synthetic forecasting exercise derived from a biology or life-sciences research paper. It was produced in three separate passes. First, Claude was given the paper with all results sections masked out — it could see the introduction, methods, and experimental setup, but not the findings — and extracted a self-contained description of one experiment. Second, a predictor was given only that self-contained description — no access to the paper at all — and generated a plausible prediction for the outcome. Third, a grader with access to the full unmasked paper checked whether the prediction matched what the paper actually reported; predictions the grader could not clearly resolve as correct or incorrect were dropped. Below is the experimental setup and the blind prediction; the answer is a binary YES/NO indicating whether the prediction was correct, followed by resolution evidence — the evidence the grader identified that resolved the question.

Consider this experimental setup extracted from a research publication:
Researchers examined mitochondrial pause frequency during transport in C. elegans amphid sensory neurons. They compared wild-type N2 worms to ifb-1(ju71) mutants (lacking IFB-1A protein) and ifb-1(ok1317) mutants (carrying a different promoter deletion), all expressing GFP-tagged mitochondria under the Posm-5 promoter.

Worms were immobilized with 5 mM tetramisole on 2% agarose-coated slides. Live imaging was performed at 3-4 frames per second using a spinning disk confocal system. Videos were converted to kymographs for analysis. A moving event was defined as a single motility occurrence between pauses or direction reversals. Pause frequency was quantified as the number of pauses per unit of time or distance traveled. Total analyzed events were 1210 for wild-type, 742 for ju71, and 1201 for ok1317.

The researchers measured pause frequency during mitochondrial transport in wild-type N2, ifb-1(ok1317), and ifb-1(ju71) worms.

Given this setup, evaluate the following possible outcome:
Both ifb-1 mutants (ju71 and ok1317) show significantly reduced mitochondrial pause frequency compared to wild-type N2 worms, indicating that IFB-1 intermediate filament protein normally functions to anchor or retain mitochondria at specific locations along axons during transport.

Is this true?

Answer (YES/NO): NO